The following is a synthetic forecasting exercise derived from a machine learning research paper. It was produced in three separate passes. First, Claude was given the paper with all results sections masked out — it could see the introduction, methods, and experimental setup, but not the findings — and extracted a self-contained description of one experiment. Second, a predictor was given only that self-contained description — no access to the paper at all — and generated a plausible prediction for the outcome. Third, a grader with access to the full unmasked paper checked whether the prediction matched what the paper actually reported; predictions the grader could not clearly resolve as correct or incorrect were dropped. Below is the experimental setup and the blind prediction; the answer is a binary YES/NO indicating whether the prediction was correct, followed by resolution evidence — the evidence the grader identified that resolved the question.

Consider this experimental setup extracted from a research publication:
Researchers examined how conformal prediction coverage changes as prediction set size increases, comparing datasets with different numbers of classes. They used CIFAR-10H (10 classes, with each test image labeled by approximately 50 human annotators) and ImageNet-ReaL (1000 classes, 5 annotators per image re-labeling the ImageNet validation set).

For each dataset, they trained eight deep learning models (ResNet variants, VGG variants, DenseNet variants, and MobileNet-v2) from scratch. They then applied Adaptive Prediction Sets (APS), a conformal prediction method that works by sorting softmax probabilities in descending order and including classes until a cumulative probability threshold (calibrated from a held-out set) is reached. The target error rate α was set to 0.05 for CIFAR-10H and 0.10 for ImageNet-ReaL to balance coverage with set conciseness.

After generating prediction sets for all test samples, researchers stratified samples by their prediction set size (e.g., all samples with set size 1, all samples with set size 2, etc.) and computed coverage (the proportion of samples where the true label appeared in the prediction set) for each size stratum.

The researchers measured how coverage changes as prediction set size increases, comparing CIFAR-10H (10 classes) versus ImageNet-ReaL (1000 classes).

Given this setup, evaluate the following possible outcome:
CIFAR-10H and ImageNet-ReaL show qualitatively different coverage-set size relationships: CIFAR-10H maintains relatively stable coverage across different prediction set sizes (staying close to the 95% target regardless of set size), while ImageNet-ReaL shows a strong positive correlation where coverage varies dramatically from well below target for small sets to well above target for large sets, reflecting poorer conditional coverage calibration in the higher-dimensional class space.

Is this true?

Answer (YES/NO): NO